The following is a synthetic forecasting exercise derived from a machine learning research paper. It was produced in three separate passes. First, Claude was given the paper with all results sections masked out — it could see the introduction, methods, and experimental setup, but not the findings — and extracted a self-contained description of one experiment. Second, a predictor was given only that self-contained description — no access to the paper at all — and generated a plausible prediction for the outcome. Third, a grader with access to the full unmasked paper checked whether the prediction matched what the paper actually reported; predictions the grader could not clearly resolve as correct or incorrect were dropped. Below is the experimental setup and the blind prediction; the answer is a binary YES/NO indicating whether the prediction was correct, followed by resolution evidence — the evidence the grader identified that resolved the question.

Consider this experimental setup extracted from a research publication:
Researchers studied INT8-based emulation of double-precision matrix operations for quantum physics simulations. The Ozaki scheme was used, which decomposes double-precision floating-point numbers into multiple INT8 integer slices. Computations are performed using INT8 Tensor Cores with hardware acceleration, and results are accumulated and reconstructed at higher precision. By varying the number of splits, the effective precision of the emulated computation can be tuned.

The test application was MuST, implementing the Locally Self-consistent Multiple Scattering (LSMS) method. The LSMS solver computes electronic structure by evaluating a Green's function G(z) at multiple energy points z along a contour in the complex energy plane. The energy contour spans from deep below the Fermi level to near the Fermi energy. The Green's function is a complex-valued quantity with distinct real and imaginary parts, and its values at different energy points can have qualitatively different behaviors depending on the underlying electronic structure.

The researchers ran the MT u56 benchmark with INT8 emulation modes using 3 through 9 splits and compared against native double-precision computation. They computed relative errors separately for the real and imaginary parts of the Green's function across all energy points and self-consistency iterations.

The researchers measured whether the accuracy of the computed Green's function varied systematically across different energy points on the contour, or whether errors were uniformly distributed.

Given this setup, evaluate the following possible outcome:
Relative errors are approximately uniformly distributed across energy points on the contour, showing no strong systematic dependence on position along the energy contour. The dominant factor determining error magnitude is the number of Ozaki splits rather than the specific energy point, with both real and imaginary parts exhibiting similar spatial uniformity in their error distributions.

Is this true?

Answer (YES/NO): NO